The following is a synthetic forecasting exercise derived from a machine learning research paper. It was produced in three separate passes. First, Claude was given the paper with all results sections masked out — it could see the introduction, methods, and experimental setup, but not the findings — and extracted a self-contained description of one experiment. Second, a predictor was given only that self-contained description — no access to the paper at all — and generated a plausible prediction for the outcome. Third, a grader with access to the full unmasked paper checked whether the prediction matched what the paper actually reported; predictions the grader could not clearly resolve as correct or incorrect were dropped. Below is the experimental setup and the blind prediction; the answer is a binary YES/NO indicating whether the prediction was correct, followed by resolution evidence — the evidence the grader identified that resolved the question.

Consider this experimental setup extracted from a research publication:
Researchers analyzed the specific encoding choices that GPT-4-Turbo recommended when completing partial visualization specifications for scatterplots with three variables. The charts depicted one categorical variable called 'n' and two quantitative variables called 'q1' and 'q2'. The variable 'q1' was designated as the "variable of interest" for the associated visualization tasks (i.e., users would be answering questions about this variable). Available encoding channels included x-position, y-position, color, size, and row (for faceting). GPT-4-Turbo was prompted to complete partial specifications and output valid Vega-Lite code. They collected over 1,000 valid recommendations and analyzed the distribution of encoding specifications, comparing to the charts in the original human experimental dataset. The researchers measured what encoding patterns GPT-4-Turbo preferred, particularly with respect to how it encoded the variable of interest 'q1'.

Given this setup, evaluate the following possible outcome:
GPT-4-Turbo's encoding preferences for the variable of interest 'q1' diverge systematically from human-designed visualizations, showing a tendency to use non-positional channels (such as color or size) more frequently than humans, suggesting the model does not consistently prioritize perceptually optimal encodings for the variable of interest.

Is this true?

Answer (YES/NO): NO